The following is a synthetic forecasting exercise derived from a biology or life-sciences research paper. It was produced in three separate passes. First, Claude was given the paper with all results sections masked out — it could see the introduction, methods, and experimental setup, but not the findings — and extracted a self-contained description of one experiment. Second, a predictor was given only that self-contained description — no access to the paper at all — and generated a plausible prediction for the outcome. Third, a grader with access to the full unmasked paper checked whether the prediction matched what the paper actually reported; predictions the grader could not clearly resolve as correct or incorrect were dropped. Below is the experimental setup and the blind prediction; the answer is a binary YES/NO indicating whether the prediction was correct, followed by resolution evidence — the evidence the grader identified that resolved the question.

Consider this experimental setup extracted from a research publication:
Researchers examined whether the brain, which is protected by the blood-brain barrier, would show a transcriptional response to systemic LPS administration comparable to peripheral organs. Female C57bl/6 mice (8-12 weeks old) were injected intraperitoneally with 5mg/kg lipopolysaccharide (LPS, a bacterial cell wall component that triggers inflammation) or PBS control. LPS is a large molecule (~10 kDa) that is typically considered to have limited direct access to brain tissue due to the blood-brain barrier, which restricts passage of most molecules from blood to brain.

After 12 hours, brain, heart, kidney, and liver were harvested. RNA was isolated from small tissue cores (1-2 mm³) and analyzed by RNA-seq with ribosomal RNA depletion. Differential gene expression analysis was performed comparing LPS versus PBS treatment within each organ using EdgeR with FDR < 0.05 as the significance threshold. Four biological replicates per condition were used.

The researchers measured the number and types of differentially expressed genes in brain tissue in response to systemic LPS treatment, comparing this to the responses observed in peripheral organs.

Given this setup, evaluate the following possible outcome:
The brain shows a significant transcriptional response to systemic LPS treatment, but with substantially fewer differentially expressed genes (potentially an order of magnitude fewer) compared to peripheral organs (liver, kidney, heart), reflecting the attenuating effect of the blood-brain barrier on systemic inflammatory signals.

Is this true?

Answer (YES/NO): YES